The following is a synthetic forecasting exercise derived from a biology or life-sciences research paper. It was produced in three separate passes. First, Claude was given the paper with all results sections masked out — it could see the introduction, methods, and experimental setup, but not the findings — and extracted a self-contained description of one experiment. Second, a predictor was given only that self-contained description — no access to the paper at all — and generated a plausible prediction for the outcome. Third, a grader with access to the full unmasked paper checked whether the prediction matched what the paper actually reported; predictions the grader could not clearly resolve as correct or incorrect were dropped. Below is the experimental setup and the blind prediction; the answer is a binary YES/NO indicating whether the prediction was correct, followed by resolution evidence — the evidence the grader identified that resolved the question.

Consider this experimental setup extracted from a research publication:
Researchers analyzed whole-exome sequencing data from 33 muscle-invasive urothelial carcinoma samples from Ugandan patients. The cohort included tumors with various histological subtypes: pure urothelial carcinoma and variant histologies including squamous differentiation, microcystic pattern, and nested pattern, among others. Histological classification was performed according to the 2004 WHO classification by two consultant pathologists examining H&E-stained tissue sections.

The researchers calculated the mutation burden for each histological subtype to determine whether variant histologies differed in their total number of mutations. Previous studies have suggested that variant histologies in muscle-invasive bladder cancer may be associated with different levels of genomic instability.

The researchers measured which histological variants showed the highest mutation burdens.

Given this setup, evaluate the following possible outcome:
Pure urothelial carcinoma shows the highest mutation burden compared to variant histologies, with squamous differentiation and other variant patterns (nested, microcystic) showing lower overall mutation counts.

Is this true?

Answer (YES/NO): NO